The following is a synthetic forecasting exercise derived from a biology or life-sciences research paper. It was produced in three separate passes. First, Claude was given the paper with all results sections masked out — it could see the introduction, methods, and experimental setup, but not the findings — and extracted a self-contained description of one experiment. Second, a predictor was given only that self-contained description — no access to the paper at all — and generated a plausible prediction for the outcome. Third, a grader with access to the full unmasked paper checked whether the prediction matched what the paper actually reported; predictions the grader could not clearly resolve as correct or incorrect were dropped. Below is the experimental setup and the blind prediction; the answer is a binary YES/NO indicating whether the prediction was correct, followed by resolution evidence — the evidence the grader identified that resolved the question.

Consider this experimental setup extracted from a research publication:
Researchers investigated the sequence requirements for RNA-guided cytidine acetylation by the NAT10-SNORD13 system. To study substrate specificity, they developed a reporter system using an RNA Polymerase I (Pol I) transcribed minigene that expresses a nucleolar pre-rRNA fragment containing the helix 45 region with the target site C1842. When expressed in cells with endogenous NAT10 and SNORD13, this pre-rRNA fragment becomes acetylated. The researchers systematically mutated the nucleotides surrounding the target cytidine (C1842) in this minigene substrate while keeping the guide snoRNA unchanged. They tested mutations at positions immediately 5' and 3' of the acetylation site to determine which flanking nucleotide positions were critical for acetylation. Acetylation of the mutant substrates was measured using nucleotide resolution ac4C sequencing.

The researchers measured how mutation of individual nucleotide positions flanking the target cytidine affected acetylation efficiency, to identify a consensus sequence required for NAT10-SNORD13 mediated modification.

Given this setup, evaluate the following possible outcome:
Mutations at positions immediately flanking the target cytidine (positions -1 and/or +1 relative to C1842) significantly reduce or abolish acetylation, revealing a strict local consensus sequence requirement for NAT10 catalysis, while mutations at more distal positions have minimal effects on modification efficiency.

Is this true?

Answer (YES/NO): NO